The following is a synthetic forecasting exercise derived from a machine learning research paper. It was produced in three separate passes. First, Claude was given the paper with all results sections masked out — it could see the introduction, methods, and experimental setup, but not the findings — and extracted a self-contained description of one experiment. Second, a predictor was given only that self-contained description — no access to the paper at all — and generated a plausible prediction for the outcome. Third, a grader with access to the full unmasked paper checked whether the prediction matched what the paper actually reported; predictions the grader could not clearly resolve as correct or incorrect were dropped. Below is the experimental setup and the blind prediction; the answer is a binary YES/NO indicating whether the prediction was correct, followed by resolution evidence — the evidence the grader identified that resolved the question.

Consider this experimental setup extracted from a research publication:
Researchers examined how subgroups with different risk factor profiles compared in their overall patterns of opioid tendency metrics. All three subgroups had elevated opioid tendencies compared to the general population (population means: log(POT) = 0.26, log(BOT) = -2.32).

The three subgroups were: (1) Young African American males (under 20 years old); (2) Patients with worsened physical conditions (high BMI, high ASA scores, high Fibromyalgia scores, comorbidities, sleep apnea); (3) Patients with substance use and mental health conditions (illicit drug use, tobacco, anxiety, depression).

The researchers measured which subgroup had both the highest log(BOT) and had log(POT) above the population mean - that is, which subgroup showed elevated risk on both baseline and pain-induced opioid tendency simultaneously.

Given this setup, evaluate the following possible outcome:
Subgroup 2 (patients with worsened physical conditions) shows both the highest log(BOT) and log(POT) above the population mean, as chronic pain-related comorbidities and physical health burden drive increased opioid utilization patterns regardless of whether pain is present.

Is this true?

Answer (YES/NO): YES